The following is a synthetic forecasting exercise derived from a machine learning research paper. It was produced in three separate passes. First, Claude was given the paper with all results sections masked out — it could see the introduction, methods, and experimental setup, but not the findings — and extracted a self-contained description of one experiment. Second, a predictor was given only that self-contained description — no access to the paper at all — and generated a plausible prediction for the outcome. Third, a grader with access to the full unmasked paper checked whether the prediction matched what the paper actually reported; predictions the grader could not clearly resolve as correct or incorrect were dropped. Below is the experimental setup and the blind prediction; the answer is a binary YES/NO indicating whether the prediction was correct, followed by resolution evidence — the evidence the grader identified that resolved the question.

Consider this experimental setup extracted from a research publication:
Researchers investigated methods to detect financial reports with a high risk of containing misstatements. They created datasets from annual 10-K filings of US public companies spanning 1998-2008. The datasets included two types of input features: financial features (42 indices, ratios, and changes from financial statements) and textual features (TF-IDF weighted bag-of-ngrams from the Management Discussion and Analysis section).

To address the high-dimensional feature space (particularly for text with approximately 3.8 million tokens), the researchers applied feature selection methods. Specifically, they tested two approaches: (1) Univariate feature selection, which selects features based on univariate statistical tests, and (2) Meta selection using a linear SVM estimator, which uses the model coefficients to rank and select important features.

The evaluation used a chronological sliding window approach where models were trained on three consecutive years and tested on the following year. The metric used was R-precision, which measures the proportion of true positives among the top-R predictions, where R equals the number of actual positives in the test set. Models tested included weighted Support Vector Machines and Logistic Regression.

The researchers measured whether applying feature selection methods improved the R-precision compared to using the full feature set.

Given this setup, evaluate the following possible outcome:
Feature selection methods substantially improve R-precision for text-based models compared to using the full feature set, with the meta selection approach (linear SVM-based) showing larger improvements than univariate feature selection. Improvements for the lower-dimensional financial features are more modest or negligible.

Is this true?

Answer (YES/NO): NO